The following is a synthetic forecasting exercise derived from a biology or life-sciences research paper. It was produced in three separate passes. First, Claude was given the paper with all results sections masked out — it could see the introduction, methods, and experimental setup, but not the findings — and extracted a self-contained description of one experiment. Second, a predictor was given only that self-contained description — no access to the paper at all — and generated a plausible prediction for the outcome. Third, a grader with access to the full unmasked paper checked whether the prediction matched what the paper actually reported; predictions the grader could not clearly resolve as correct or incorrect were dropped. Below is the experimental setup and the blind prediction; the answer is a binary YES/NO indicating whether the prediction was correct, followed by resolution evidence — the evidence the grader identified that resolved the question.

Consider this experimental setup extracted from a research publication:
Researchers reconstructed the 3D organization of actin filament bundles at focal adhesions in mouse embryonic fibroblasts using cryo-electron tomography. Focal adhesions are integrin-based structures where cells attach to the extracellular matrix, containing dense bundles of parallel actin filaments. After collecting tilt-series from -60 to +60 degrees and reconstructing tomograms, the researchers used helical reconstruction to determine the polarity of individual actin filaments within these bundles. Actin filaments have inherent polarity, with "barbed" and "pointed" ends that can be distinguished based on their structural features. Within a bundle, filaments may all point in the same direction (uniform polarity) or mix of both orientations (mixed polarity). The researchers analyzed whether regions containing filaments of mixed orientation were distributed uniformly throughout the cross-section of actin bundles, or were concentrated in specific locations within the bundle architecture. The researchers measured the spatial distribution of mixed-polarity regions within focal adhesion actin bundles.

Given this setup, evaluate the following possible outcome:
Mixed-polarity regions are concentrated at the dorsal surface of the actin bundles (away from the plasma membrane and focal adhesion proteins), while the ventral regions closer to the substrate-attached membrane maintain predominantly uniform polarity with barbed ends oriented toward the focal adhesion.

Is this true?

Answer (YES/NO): NO